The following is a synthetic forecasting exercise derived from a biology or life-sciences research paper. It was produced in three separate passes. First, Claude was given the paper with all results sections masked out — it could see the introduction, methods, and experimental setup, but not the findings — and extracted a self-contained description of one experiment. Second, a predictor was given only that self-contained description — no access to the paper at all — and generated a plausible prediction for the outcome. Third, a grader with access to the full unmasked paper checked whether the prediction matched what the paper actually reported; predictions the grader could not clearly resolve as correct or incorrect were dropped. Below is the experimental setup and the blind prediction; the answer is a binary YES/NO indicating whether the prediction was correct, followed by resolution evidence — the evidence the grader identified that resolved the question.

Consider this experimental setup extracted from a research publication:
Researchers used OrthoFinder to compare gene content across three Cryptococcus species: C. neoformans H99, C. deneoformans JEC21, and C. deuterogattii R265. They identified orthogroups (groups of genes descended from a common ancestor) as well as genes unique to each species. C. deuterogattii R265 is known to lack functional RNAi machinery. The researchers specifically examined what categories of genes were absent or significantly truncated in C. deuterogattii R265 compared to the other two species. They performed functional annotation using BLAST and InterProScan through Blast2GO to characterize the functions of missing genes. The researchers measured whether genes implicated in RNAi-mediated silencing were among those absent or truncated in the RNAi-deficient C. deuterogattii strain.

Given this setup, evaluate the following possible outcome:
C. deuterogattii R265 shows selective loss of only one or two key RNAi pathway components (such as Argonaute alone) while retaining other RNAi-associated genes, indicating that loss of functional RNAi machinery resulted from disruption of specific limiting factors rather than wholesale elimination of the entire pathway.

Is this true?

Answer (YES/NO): NO